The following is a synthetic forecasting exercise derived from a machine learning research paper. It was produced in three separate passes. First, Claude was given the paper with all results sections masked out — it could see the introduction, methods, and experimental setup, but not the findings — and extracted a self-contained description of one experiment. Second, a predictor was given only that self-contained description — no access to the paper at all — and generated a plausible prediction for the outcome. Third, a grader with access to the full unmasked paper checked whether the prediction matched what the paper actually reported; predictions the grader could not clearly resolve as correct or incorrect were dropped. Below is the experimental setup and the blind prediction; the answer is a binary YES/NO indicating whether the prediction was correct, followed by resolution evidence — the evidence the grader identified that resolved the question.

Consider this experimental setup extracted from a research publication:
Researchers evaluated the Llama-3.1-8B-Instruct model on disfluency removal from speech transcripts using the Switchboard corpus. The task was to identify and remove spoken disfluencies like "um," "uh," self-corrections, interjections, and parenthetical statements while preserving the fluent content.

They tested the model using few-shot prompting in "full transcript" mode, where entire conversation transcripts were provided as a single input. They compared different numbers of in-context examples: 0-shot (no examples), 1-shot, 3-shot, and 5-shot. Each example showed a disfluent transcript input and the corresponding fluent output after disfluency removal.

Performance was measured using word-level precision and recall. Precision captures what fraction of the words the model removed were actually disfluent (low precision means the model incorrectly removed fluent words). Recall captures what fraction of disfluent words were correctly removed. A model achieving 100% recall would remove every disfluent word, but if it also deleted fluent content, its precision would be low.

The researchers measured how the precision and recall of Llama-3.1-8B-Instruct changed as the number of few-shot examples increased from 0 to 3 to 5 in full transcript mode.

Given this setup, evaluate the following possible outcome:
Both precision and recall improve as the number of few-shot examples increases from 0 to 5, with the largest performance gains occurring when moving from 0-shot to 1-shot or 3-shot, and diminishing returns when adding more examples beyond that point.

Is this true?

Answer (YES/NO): NO